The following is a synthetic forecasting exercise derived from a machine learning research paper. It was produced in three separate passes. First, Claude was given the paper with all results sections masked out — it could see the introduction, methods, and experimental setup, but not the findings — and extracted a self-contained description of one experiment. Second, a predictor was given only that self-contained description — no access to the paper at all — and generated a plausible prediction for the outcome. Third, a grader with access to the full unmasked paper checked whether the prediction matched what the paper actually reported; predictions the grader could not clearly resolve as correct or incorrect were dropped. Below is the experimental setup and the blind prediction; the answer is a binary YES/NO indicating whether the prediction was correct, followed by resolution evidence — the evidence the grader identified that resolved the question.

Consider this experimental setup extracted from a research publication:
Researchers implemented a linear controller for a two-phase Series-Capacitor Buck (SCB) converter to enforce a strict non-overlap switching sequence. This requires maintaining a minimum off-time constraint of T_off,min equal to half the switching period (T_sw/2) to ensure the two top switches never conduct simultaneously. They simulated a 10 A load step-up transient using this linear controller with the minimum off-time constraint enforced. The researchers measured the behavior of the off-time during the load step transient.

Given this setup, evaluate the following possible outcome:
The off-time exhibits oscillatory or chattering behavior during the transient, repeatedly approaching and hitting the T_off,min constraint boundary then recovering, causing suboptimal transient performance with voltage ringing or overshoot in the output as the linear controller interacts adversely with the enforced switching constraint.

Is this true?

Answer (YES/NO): NO